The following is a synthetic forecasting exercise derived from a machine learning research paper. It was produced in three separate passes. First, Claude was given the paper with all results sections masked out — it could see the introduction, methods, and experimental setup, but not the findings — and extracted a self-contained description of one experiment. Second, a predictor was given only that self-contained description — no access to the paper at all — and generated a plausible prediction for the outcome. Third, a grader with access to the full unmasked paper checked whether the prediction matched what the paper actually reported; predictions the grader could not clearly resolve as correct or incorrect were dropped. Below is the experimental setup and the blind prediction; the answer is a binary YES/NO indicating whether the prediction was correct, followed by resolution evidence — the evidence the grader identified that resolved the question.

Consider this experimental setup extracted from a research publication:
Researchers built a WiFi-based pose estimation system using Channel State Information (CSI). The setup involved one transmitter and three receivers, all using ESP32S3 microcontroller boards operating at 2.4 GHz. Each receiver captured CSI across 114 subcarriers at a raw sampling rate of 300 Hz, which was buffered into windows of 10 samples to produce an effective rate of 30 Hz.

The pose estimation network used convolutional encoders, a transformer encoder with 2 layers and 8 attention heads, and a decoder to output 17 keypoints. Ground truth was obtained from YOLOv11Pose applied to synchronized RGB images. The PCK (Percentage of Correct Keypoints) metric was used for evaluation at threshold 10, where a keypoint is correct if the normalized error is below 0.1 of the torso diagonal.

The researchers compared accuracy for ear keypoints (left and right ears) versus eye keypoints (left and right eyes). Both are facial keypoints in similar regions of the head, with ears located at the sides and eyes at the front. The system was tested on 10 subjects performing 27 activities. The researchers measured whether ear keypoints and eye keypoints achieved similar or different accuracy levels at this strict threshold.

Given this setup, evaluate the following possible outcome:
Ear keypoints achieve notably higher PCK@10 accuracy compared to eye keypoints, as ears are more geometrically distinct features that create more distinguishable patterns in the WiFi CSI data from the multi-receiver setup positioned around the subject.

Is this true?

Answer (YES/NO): YES